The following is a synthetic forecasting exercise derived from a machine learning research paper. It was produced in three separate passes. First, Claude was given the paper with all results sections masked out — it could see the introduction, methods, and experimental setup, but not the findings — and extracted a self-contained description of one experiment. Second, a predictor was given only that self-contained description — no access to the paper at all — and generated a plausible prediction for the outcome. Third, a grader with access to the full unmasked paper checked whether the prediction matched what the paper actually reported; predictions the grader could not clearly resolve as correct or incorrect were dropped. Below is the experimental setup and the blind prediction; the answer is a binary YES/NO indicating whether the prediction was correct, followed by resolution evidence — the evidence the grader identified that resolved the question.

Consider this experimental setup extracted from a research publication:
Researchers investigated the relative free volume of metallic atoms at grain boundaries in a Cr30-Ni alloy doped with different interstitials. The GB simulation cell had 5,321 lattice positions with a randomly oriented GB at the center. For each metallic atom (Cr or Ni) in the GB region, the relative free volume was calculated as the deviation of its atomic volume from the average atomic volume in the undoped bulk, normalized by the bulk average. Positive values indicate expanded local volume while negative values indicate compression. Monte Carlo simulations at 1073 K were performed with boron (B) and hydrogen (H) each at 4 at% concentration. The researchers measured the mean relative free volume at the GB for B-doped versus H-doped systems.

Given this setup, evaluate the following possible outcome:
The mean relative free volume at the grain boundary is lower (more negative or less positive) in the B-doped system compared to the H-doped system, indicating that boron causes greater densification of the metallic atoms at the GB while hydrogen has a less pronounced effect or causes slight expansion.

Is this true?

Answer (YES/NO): NO